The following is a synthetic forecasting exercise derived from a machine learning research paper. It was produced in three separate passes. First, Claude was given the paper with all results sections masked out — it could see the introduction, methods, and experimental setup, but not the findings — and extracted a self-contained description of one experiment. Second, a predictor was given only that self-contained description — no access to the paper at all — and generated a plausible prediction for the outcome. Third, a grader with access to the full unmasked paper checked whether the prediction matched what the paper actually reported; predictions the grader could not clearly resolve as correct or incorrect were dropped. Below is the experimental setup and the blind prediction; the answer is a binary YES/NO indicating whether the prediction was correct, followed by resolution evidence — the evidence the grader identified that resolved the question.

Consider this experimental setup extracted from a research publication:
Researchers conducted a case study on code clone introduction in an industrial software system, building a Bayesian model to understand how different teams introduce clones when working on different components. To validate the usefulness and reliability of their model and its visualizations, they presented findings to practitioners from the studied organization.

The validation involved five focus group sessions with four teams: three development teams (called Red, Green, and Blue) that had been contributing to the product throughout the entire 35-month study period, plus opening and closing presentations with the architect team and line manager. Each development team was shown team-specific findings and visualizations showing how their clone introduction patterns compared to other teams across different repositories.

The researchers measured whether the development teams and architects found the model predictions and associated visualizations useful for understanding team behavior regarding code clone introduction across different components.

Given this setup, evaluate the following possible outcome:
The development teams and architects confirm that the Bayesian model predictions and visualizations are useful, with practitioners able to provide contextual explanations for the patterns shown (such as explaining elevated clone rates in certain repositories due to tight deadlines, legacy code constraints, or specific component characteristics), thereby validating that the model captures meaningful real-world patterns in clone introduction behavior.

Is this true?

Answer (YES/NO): YES